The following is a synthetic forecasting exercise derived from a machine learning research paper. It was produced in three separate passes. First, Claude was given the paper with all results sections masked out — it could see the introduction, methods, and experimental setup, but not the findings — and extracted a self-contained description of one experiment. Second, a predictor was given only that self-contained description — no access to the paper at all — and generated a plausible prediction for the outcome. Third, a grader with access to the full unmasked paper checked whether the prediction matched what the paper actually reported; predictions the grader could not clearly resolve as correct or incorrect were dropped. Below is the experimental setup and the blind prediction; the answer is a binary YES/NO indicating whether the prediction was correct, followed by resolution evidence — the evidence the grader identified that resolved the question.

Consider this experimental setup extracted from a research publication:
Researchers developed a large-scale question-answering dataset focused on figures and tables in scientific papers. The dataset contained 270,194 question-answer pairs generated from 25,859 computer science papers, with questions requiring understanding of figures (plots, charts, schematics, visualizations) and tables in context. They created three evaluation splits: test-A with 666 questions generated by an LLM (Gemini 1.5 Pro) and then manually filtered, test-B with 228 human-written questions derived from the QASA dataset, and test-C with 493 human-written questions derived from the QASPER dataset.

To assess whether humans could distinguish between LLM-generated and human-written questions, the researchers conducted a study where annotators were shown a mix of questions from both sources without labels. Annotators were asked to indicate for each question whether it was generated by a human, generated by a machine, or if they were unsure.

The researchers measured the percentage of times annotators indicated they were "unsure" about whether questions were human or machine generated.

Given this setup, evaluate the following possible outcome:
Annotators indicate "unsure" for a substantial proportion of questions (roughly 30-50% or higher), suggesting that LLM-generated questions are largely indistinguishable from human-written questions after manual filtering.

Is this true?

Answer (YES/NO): YES